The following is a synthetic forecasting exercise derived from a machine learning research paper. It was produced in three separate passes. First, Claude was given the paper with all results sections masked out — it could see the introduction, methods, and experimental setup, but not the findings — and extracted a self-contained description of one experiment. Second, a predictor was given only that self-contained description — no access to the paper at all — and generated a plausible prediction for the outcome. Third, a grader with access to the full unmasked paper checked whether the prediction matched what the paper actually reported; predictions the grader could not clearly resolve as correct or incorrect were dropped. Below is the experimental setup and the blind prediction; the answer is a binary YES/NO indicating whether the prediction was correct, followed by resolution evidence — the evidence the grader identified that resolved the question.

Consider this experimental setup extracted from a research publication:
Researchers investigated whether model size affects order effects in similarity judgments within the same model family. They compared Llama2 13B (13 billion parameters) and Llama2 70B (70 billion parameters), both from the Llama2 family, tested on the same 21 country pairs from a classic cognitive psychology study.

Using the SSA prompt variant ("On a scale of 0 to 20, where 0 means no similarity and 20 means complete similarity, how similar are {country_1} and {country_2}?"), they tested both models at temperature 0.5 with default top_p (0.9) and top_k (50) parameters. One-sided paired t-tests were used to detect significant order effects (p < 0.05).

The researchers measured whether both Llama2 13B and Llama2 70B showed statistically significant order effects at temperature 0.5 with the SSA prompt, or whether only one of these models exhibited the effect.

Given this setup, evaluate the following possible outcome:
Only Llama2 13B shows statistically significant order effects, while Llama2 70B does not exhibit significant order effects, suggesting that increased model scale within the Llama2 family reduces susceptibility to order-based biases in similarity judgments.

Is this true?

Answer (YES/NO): NO